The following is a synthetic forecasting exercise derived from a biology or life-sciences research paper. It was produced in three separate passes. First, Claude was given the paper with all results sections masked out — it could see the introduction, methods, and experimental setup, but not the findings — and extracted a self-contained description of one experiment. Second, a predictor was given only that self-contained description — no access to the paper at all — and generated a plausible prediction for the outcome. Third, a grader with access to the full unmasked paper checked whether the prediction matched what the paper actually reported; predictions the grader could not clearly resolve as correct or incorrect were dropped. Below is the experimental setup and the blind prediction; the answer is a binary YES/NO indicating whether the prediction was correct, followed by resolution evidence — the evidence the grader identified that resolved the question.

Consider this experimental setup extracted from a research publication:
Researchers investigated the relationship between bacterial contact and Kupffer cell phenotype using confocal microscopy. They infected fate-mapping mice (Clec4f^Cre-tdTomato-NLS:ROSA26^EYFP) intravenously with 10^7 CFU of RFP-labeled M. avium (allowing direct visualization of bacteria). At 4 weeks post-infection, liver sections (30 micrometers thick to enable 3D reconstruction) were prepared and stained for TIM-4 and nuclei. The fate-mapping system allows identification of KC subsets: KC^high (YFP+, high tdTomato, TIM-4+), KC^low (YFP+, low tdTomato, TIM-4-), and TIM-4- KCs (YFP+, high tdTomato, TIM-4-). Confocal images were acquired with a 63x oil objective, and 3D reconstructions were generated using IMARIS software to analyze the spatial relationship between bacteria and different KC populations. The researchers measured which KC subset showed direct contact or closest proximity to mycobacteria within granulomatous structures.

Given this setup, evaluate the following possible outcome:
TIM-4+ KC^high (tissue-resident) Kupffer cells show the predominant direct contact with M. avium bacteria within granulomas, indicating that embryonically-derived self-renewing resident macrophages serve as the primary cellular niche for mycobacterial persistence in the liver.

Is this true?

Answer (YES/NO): NO